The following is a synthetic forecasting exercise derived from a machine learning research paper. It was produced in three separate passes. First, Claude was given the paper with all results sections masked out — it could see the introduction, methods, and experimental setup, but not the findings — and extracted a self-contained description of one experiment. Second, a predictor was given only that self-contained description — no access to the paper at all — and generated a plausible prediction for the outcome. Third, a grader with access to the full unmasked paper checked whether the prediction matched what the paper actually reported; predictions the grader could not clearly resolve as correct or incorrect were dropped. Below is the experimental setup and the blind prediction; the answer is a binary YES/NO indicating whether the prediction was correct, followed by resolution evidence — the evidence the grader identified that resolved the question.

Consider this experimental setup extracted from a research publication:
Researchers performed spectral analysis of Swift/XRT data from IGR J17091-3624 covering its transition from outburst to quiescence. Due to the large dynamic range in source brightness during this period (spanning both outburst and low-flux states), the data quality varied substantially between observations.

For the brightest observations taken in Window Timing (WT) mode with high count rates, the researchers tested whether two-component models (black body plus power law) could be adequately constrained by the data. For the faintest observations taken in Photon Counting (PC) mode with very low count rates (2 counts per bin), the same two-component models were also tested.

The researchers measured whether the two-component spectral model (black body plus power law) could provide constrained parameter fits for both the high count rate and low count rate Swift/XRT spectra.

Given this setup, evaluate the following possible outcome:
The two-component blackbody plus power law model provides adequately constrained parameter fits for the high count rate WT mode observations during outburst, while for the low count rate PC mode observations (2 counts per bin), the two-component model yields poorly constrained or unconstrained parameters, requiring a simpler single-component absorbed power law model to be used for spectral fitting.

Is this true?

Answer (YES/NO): YES